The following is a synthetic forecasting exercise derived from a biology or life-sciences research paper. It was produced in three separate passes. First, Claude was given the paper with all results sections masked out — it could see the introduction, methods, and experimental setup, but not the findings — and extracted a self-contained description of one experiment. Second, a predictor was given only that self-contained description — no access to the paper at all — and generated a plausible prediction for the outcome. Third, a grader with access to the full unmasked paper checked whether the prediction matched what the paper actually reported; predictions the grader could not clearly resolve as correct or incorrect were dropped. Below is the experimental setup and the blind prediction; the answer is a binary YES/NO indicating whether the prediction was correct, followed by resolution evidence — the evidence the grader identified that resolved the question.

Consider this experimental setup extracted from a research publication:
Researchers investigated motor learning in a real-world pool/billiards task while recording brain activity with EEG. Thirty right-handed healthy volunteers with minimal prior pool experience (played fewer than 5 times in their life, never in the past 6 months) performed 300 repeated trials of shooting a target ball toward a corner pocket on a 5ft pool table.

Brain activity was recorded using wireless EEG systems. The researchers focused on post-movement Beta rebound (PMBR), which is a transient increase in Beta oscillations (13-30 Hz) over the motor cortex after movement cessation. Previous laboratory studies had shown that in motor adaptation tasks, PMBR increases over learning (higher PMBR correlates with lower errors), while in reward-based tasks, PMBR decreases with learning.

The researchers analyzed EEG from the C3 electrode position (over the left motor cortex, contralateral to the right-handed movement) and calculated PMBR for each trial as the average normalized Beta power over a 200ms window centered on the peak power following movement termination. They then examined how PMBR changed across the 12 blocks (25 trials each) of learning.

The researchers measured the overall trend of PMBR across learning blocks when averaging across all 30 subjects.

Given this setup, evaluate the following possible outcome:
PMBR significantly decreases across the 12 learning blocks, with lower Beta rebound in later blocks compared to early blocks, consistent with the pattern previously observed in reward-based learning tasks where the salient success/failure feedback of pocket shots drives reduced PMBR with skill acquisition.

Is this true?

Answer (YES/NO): NO